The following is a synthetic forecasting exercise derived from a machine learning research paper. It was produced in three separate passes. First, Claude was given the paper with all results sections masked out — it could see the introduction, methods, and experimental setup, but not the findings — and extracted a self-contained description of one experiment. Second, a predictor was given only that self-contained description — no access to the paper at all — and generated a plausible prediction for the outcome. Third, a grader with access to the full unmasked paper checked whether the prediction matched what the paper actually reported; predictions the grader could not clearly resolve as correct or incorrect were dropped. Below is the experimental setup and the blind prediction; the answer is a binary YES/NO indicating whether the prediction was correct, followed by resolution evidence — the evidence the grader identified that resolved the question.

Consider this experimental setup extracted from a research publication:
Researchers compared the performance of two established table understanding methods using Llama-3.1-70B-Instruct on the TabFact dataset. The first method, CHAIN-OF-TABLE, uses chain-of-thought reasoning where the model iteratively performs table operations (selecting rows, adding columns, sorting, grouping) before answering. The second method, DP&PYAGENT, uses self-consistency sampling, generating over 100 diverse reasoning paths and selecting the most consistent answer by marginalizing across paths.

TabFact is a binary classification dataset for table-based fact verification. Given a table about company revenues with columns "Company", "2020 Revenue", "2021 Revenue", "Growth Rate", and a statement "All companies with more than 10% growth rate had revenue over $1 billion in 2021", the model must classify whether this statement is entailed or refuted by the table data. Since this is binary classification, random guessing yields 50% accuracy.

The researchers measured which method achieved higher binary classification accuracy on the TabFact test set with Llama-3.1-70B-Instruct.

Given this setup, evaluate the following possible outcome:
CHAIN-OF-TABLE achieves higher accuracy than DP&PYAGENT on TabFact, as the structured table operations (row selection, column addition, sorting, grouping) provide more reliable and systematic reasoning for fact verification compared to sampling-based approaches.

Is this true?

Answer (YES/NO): YES